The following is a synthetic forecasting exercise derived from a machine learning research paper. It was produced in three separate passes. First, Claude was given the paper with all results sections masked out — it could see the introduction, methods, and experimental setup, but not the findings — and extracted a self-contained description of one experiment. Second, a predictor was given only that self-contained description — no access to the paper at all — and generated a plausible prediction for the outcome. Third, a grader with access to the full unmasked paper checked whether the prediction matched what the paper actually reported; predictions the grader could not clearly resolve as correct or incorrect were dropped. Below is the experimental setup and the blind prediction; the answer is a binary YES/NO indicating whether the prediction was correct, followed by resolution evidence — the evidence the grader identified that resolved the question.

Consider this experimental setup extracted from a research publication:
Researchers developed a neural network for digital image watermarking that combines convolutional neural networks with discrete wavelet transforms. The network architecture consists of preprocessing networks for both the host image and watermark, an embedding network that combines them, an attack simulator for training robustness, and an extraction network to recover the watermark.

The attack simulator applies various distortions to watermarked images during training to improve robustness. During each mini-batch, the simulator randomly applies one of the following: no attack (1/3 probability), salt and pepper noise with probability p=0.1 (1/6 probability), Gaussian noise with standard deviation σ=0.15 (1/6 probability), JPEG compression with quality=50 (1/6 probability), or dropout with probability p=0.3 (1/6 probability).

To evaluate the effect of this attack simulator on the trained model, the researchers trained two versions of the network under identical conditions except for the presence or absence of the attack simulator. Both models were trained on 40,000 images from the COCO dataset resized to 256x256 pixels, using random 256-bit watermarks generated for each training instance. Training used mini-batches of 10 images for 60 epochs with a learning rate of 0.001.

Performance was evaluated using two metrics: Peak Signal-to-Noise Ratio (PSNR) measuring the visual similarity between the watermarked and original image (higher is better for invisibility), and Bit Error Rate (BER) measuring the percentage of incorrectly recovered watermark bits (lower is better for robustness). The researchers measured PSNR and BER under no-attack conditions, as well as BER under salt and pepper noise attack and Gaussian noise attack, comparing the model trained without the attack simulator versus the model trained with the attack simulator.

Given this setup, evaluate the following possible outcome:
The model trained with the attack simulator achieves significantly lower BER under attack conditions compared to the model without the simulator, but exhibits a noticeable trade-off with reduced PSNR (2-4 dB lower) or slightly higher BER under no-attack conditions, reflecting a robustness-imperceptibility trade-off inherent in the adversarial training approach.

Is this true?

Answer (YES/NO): NO